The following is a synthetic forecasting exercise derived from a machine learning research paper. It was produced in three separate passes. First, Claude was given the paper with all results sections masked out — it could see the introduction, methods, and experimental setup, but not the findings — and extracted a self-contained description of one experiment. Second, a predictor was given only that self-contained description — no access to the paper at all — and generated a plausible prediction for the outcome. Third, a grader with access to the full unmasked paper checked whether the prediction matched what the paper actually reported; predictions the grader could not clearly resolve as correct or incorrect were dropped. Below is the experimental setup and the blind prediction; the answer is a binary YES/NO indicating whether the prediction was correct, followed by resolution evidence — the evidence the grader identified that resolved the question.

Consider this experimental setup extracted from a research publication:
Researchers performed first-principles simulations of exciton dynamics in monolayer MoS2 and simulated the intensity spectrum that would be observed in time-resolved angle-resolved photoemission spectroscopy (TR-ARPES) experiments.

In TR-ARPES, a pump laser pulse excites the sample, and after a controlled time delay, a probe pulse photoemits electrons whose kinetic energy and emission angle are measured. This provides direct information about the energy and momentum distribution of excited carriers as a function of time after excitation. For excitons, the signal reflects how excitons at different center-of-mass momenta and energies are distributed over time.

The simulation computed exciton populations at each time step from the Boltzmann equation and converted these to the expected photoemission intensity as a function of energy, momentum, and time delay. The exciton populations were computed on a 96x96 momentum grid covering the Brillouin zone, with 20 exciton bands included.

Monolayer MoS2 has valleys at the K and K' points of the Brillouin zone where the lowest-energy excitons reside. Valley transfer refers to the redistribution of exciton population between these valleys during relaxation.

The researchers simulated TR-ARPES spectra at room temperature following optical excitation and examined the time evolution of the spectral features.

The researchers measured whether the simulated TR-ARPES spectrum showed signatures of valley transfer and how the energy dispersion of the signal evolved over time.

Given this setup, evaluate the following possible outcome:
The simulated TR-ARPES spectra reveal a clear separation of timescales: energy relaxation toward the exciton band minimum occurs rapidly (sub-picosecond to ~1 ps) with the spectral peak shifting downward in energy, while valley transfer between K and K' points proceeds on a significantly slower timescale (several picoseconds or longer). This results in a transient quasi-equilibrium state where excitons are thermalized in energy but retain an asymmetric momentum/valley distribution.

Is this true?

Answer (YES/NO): NO